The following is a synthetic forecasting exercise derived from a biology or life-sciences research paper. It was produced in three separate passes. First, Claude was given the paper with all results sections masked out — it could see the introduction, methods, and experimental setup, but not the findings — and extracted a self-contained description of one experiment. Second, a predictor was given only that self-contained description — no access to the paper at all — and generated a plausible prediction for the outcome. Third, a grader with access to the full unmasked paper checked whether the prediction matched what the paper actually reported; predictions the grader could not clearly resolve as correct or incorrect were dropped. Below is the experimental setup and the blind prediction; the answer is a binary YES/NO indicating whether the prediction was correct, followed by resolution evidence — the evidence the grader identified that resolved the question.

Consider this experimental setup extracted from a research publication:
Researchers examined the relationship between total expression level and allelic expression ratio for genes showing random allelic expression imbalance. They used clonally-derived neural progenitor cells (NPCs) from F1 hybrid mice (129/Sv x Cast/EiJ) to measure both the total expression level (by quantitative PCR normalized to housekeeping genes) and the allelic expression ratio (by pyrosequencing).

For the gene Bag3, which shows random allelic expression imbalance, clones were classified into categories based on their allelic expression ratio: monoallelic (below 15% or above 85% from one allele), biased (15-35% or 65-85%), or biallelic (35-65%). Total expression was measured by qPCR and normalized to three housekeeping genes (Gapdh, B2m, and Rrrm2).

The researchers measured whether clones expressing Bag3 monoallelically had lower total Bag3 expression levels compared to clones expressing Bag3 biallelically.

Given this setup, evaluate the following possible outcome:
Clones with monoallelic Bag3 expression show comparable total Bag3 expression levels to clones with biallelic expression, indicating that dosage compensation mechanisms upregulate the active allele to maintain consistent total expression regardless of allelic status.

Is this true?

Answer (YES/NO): NO